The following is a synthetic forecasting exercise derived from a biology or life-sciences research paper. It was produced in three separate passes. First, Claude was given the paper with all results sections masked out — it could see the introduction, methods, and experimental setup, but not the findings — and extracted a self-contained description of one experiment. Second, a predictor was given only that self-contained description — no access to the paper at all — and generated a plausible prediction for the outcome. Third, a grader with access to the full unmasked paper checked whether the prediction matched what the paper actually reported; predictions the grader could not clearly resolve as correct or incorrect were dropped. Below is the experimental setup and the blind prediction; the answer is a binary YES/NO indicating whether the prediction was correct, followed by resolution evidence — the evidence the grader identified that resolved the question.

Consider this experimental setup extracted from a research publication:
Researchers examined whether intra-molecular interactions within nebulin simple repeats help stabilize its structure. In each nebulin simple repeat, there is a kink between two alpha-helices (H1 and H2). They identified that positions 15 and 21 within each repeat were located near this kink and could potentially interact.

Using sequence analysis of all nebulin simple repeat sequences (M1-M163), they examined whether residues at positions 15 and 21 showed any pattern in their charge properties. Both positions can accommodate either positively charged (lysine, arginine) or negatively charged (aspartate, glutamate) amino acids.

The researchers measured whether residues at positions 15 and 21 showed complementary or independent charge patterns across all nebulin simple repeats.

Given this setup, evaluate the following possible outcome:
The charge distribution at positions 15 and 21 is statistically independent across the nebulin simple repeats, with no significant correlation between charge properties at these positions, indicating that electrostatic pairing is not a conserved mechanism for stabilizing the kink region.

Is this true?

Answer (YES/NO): NO